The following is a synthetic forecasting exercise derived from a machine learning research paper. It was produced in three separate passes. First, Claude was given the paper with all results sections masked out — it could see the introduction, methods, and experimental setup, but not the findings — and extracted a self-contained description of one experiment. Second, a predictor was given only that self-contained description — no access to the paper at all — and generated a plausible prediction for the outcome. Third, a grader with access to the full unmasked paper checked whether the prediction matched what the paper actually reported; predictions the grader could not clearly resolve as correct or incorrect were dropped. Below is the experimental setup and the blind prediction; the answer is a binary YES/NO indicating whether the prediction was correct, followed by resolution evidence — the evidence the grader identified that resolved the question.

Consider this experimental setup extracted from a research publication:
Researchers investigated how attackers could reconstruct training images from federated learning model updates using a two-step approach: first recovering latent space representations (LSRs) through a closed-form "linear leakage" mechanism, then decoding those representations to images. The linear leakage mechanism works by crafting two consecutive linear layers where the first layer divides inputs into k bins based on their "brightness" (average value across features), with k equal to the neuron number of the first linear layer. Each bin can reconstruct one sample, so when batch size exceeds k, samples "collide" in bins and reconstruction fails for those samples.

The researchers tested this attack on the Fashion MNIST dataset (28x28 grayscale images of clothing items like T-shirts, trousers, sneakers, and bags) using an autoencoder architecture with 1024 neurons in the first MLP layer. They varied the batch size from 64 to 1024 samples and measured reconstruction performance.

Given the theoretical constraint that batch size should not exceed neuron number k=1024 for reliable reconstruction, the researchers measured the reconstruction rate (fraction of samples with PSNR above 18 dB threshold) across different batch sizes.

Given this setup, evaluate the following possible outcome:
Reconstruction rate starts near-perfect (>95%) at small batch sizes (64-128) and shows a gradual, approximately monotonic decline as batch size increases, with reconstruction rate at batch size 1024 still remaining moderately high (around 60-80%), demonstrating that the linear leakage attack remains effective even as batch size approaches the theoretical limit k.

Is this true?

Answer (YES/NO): NO